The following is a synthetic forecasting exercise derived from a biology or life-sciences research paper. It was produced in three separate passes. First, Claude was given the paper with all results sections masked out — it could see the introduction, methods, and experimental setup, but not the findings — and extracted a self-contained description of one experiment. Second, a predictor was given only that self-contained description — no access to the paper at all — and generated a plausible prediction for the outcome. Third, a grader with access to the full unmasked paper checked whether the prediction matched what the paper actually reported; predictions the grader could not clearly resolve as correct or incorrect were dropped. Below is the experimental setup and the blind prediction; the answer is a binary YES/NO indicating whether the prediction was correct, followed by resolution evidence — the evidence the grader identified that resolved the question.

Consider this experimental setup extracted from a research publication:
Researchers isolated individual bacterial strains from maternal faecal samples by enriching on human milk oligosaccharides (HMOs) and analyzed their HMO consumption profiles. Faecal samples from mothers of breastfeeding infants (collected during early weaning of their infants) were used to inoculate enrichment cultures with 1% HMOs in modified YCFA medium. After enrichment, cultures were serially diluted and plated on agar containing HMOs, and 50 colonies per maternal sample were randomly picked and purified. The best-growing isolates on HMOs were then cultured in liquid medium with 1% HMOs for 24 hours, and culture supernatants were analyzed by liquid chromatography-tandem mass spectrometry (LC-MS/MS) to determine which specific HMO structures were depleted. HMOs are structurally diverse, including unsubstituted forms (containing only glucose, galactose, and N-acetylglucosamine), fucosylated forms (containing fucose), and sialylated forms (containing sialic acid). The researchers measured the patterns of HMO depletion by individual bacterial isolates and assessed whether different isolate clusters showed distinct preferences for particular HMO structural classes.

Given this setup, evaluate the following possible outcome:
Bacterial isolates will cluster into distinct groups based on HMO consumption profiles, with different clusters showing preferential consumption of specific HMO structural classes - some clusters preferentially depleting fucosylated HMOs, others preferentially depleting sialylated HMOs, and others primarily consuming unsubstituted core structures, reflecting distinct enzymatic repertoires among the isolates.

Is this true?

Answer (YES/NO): NO